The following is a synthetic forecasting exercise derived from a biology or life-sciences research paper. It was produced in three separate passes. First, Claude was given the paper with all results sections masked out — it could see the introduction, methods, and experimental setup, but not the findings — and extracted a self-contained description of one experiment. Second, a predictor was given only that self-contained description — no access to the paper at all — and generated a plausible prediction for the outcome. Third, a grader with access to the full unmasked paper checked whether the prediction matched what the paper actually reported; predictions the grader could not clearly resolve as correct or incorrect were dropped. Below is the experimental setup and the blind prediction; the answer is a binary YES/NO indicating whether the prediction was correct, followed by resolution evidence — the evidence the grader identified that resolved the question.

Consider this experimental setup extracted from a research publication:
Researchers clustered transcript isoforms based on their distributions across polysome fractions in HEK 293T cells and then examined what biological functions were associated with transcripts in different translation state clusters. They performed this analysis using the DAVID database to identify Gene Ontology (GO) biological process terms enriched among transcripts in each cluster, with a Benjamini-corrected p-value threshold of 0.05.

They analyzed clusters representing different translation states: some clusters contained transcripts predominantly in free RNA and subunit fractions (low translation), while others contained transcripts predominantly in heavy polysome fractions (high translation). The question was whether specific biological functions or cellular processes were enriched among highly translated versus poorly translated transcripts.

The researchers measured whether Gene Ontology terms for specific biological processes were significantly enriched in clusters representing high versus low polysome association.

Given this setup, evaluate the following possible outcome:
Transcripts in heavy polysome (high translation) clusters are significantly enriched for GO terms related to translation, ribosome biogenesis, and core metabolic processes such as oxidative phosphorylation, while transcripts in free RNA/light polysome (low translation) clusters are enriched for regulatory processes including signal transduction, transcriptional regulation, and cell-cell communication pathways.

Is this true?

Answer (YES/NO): NO